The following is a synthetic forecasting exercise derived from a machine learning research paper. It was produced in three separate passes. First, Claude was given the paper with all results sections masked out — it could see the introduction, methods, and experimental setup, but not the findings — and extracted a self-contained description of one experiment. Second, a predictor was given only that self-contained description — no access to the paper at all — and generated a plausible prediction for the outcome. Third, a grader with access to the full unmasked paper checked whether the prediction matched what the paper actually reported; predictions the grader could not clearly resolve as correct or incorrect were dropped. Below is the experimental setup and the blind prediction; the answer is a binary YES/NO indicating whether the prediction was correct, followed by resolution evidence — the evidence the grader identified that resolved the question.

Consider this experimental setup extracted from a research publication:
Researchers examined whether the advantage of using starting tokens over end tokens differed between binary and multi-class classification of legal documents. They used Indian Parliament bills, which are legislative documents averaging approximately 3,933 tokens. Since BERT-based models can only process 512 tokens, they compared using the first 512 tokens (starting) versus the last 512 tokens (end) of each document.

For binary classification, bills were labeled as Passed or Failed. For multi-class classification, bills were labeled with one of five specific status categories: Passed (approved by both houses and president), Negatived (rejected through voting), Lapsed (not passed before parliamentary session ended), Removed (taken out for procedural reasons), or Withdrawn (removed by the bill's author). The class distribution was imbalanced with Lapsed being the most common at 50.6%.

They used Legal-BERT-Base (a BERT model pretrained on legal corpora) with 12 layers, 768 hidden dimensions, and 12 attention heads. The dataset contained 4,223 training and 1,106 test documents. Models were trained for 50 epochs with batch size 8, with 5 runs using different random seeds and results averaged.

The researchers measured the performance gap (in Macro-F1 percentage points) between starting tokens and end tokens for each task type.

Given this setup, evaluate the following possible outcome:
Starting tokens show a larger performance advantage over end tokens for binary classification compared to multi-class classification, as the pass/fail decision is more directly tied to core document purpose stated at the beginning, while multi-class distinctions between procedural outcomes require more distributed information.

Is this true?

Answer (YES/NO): NO